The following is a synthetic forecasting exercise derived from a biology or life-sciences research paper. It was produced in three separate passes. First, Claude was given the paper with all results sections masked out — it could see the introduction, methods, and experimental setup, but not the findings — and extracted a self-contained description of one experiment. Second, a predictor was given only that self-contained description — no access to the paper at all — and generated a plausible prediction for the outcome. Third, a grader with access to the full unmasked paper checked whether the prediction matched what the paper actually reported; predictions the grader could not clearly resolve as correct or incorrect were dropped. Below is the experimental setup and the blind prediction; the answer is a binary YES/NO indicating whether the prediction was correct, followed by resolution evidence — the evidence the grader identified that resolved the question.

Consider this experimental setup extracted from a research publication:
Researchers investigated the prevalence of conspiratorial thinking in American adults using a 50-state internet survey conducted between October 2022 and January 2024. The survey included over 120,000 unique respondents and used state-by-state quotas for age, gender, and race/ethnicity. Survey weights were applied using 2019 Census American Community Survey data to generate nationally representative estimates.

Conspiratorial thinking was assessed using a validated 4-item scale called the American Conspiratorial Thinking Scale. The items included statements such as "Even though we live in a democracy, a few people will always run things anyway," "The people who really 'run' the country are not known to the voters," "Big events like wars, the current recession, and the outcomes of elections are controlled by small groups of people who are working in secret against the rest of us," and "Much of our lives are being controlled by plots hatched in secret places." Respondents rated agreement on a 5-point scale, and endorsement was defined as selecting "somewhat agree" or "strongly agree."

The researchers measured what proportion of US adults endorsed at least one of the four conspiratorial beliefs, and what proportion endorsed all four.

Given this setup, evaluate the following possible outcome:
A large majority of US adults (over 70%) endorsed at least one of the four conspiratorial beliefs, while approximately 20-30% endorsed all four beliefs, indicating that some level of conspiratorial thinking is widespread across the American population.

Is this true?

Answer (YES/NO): NO